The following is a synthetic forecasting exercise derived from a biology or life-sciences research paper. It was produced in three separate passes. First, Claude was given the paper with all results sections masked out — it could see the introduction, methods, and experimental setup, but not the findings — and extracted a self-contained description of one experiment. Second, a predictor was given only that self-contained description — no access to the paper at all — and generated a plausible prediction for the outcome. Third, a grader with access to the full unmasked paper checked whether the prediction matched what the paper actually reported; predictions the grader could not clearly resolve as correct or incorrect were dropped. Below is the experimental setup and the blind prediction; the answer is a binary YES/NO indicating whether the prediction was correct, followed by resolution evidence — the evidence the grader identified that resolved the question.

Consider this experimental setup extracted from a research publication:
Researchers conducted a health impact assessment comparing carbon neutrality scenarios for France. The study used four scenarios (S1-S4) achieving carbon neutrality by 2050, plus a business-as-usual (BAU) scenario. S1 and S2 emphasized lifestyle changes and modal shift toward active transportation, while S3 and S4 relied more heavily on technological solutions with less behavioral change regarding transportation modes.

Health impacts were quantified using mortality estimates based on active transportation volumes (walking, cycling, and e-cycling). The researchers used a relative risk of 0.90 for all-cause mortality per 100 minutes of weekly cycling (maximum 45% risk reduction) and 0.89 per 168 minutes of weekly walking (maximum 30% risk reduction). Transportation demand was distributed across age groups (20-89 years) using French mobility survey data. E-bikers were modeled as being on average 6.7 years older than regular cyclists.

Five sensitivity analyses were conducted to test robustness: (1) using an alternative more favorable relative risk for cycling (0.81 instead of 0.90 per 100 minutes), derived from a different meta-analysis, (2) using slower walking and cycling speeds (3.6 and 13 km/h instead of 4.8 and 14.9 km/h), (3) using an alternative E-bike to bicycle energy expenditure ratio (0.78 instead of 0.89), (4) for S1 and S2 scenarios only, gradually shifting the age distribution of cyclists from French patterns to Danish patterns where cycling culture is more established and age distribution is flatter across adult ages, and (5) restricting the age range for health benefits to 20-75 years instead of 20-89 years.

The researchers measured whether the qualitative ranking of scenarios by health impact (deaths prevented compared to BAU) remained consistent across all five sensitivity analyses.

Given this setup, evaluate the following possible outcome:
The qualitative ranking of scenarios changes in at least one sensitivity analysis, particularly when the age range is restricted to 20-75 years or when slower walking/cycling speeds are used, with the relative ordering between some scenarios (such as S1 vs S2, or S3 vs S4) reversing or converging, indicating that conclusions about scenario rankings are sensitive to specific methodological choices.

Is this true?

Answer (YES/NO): NO